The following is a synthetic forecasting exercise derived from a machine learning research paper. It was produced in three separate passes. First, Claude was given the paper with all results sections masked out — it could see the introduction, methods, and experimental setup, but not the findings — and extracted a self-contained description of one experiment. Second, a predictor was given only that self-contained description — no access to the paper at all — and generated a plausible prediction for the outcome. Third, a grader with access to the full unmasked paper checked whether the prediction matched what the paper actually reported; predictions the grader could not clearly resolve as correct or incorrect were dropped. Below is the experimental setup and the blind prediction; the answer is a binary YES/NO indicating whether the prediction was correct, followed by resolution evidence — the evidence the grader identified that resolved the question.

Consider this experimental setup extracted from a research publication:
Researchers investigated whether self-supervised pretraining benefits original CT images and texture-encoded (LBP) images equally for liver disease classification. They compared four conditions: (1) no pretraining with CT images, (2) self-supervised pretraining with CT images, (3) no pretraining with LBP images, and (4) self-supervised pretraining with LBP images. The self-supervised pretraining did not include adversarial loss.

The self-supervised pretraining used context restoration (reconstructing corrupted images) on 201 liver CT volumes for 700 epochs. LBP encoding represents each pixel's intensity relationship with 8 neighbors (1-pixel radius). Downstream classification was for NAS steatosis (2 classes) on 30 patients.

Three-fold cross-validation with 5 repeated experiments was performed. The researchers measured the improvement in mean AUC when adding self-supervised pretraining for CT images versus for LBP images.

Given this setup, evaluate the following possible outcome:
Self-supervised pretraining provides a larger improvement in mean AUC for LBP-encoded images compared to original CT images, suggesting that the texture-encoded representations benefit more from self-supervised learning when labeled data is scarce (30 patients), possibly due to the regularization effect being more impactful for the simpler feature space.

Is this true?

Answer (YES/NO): YES